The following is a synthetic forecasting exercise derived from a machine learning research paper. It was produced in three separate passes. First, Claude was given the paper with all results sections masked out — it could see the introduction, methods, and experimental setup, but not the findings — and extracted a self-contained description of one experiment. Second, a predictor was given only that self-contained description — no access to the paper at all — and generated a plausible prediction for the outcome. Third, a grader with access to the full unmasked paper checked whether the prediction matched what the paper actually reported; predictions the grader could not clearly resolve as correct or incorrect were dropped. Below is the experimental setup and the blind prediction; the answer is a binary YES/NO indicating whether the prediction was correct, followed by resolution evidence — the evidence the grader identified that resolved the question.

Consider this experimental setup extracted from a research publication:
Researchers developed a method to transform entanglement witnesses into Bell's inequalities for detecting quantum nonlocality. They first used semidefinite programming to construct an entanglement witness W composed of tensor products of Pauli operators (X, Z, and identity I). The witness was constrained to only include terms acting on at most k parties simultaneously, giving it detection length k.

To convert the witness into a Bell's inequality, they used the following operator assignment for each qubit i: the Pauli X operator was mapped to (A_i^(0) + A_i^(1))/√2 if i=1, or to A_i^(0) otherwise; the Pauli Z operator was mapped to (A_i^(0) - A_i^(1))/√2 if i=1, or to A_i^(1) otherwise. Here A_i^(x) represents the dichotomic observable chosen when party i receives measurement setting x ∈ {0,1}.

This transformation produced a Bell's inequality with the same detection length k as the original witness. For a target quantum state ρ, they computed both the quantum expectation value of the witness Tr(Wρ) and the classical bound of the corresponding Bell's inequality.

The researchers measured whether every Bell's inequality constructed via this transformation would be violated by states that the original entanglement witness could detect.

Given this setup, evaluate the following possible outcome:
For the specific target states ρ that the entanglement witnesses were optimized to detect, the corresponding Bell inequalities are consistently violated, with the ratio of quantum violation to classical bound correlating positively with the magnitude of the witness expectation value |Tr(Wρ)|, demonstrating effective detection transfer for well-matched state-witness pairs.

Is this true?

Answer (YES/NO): NO